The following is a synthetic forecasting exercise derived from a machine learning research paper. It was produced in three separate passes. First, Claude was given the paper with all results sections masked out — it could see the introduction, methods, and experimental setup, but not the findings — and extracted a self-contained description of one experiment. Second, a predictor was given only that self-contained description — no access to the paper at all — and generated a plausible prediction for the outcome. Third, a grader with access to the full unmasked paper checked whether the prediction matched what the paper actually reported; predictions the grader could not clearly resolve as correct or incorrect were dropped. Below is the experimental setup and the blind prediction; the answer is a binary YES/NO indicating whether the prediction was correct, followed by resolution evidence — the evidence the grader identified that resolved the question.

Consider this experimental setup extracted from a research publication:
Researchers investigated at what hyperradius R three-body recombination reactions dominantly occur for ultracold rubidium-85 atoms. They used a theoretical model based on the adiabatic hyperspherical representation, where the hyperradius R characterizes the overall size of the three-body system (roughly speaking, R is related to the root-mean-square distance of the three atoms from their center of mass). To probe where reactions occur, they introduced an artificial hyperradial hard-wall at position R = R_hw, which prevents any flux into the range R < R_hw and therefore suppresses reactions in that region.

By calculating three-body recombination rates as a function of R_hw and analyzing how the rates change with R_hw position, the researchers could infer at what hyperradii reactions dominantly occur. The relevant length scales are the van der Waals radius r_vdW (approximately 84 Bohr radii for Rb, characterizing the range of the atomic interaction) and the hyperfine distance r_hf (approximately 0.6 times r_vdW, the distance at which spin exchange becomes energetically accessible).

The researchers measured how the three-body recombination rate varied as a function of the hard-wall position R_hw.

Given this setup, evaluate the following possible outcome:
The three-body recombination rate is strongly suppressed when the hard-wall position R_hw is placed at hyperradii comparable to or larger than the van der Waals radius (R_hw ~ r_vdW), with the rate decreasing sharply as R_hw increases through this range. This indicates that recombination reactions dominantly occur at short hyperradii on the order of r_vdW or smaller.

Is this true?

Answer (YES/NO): NO